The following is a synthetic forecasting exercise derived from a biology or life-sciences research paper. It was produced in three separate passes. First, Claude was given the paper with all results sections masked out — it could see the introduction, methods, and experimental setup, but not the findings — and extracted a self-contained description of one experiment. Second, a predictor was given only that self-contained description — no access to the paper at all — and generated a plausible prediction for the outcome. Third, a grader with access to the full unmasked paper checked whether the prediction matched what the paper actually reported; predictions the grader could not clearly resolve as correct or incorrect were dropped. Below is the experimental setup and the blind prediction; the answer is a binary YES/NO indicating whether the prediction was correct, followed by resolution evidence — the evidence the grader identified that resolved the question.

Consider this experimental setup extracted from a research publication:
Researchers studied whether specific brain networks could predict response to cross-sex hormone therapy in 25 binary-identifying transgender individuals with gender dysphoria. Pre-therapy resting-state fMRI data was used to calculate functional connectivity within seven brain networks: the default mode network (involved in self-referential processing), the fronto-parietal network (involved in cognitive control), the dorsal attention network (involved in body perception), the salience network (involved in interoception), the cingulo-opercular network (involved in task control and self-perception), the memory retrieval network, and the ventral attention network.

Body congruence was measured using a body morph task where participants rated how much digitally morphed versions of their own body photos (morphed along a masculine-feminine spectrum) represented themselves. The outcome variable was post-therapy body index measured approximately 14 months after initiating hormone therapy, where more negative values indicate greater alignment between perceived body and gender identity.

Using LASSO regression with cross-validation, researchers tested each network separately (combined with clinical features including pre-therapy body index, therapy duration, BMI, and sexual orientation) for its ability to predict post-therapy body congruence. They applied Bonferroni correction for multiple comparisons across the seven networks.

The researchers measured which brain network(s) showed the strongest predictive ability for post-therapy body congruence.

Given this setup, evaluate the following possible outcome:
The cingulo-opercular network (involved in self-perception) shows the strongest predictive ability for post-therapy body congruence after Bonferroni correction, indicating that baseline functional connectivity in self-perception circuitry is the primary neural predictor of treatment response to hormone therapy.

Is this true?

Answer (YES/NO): NO